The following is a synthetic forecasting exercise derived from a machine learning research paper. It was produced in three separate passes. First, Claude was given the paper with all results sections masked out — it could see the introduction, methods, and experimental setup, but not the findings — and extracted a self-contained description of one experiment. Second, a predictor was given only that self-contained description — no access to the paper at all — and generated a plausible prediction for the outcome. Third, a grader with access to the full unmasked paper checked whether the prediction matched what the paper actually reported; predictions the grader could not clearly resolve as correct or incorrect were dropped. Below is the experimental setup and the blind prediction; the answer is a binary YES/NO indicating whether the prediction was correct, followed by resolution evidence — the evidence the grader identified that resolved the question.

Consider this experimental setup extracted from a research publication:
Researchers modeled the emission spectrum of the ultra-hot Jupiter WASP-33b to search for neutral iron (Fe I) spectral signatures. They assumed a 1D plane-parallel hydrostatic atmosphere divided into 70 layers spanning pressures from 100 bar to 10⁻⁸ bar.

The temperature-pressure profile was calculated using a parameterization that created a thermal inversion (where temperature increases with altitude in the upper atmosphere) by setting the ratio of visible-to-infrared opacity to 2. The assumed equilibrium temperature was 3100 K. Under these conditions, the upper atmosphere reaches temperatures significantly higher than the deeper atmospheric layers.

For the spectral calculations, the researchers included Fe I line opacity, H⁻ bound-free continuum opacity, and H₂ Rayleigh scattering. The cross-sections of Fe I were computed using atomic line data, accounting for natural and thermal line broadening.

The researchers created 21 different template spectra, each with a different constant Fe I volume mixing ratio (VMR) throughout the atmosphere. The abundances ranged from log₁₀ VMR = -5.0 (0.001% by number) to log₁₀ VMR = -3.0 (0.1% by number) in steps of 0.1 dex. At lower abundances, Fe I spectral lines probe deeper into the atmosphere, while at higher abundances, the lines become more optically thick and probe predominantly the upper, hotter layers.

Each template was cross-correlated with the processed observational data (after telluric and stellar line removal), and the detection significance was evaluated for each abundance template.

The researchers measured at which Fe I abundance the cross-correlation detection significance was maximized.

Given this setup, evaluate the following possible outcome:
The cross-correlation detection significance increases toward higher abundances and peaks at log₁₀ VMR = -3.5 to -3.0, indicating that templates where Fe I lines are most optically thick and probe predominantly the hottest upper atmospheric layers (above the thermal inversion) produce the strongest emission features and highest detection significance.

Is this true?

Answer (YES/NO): NO